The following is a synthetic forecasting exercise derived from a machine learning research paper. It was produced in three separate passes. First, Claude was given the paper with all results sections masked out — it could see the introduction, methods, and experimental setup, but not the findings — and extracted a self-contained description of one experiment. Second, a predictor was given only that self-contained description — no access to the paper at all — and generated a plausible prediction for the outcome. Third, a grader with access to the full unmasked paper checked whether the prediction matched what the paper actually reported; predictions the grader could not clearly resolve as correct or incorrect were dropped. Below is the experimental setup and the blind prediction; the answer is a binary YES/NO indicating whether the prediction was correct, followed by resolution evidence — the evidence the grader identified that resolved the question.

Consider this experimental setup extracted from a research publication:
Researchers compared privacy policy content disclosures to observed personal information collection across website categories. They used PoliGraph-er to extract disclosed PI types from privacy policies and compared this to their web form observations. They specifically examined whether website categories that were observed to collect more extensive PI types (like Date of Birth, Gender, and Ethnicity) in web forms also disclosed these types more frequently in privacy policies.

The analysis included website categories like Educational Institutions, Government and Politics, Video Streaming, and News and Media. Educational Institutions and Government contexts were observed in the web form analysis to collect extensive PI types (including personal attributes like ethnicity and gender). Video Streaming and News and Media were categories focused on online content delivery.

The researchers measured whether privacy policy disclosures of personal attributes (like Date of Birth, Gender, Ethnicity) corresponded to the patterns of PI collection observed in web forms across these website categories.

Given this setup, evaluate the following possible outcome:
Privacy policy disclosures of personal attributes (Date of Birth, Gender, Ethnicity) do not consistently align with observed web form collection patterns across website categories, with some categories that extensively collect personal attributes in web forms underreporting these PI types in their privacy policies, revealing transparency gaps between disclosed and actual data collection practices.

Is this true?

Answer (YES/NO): YES